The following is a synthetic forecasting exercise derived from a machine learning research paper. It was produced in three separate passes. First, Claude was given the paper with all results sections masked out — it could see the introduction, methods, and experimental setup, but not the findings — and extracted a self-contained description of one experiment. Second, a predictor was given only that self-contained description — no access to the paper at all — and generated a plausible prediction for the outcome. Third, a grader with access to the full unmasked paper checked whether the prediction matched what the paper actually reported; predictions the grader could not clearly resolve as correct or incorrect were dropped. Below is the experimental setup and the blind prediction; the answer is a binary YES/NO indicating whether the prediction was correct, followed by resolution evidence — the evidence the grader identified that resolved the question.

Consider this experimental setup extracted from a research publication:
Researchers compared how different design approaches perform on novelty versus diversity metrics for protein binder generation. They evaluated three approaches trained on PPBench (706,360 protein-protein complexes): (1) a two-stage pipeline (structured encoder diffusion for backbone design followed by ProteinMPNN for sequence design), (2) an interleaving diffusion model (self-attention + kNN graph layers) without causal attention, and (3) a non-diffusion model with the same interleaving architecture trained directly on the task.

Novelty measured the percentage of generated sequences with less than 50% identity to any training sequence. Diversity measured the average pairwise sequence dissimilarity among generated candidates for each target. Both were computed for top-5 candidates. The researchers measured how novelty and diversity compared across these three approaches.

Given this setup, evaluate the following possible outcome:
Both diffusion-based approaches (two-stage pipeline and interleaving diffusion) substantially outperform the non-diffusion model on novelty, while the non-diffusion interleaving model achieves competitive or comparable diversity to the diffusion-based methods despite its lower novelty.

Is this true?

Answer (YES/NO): NO